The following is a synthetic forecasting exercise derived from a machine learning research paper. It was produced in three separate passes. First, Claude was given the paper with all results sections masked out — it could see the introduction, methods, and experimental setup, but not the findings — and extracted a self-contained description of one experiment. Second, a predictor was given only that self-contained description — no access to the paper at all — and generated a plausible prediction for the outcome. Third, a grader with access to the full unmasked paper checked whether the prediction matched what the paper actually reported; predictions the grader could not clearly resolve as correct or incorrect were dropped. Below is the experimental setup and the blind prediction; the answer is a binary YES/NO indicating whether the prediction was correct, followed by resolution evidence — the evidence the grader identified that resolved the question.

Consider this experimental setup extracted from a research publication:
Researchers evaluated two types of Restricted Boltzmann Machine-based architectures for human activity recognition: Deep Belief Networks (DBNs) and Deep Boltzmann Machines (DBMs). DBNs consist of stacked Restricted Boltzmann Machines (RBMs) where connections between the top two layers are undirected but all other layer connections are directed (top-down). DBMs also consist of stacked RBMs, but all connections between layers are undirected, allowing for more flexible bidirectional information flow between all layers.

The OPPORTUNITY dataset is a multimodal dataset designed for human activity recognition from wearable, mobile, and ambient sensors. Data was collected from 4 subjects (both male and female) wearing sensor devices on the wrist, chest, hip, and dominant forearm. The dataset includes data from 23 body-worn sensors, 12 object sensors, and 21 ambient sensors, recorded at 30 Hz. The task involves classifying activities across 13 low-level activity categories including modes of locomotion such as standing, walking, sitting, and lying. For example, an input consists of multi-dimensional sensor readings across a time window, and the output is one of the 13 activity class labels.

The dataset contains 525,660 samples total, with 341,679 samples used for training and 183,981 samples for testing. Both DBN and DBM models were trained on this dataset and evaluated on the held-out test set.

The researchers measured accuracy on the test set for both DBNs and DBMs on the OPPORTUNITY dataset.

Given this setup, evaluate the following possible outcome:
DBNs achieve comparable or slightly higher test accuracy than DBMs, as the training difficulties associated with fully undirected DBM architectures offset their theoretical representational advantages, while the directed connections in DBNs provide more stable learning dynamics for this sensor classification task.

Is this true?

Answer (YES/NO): NO